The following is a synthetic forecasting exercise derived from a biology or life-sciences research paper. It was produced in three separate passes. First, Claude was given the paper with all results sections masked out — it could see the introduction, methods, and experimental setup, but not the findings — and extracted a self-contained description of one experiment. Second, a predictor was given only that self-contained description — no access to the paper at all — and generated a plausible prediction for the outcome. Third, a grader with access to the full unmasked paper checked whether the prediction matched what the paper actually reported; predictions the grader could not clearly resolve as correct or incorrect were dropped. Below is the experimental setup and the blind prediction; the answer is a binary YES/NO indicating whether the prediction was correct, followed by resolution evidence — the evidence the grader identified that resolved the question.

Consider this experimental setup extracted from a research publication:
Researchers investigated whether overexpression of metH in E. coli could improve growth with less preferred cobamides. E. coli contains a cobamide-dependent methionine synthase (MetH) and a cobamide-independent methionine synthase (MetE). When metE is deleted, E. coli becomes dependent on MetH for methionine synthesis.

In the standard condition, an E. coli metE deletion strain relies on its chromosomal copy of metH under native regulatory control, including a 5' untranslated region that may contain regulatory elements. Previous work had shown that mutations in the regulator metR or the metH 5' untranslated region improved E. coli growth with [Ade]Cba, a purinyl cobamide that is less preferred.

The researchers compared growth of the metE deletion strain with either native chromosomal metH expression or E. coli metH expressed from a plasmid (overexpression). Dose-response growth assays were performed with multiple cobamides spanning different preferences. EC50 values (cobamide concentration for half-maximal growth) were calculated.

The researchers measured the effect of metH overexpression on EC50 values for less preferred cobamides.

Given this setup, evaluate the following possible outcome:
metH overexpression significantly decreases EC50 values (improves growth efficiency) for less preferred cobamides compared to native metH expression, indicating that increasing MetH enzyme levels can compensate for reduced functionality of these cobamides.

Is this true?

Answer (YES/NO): YES